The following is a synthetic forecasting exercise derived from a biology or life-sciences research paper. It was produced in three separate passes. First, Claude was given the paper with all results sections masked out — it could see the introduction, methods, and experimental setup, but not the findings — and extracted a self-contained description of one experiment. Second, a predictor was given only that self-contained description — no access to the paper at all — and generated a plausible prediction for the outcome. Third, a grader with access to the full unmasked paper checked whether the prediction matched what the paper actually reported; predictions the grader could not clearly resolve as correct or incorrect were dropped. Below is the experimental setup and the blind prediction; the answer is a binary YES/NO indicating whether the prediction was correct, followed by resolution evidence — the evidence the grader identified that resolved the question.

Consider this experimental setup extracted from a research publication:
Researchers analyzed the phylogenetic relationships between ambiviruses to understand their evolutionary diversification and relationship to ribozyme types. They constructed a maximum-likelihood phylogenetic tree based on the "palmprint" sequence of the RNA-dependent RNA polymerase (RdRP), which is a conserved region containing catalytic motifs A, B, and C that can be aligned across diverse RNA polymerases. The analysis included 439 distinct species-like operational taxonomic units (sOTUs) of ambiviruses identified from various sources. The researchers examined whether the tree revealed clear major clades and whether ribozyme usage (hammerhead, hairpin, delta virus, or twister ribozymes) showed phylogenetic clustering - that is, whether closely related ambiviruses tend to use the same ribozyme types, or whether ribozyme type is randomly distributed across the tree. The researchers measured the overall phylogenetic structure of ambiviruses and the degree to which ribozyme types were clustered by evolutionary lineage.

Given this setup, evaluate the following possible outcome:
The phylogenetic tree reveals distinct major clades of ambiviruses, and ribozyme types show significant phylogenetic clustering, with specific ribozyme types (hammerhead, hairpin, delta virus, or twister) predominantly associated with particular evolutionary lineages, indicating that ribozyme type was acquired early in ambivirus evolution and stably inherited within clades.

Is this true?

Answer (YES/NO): NO